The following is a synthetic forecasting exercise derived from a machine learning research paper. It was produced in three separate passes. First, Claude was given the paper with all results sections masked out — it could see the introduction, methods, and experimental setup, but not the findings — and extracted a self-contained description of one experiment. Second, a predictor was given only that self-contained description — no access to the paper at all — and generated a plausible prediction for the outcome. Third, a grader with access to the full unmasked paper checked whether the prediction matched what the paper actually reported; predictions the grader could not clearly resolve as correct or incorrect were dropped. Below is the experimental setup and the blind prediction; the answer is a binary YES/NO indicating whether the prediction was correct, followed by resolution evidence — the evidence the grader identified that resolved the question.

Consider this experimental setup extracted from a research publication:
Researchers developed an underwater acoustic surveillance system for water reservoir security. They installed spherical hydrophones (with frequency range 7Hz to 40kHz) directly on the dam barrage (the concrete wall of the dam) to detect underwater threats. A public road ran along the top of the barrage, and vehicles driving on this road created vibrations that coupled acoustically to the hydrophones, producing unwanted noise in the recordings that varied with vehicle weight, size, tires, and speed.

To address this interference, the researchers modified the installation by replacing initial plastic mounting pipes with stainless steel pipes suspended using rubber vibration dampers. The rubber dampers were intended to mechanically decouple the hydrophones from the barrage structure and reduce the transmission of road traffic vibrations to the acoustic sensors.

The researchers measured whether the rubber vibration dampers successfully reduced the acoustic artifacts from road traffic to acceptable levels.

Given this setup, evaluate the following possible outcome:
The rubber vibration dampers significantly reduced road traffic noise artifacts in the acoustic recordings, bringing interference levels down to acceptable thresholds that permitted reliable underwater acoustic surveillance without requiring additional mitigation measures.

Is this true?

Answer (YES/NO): NO